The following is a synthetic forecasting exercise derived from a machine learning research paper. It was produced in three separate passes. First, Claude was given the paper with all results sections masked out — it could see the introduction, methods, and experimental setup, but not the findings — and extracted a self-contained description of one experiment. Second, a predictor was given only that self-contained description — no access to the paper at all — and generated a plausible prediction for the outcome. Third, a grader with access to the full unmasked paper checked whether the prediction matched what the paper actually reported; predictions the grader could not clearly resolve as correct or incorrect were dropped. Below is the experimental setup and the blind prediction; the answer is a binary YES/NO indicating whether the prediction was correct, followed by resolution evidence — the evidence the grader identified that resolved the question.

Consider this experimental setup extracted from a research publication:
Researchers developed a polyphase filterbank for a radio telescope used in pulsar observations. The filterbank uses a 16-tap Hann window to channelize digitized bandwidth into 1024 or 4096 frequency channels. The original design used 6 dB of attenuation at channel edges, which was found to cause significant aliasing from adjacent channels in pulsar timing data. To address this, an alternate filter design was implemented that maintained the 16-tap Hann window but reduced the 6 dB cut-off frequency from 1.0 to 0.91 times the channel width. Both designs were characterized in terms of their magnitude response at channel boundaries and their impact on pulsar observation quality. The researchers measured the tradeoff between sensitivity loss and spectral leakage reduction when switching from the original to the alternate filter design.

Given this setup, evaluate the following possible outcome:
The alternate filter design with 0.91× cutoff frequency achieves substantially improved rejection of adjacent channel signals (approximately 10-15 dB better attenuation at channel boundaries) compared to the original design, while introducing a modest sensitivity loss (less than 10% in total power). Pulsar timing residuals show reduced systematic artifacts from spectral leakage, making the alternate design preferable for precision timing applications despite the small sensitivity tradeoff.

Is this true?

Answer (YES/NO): YES